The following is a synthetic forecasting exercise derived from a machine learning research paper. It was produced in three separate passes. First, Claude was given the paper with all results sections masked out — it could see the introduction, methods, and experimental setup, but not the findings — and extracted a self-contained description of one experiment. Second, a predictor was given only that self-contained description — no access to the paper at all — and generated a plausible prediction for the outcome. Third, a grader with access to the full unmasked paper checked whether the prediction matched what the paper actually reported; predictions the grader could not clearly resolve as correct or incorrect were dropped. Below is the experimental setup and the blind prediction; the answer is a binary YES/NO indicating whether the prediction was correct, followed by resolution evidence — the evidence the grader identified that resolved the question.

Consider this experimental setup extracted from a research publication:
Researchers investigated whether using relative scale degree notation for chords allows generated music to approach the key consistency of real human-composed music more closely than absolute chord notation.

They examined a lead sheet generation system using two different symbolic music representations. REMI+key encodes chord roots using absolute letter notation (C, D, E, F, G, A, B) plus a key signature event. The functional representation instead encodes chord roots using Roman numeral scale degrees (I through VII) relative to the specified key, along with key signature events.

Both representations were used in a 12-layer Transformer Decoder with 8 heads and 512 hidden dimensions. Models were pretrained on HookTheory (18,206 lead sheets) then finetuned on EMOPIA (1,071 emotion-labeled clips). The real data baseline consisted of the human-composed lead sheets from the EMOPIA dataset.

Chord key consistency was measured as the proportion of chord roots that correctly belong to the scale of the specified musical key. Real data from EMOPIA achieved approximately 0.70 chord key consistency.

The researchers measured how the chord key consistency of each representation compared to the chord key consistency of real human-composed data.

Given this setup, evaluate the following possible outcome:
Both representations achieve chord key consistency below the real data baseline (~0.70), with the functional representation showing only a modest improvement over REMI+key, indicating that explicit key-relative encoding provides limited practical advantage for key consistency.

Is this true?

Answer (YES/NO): NO